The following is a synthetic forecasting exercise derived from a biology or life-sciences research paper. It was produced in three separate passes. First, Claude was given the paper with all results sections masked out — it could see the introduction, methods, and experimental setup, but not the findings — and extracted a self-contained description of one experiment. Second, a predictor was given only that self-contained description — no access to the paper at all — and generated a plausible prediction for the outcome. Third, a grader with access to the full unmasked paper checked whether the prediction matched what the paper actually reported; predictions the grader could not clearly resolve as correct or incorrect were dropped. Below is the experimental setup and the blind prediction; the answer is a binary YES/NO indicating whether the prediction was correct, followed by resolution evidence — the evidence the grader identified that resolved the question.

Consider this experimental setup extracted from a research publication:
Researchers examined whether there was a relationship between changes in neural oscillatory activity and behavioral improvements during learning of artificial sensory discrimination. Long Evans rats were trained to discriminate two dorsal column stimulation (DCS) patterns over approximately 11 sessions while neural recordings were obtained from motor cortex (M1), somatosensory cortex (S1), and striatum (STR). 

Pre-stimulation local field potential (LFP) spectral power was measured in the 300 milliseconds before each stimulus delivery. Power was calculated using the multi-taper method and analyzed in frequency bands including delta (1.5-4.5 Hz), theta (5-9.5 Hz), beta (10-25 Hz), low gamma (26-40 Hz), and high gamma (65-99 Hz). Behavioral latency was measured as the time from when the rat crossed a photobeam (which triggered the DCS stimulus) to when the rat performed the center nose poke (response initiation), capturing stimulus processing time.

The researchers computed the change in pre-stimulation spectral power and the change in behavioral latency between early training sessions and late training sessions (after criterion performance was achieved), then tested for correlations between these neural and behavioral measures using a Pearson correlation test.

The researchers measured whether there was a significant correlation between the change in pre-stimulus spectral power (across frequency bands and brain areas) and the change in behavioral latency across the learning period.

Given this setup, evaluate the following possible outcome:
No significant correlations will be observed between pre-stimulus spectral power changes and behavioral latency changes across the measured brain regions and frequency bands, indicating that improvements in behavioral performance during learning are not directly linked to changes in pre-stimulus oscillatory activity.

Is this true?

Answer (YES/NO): NO